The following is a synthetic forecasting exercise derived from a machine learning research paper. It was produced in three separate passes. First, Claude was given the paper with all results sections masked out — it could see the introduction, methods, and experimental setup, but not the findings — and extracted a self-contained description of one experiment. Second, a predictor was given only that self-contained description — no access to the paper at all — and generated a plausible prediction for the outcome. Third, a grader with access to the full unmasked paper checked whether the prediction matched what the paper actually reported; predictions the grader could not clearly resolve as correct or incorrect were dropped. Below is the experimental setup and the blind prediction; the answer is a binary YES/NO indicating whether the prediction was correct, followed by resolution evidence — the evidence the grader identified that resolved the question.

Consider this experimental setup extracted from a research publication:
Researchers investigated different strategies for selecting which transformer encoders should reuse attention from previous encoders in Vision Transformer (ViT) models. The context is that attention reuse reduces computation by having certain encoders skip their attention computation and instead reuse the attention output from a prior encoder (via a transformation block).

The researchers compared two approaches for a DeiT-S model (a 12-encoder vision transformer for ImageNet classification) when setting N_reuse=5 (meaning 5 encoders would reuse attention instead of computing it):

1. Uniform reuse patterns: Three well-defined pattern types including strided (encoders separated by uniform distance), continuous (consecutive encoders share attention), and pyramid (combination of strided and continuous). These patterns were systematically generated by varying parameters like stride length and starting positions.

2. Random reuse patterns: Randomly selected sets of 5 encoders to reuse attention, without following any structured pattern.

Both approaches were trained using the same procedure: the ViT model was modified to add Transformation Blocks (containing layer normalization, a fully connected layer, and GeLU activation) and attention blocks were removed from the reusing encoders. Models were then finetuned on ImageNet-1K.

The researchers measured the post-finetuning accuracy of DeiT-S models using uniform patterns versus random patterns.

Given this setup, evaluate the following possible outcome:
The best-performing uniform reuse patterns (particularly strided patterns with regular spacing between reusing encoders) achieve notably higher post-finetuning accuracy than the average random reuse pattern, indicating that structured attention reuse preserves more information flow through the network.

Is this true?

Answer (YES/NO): YES